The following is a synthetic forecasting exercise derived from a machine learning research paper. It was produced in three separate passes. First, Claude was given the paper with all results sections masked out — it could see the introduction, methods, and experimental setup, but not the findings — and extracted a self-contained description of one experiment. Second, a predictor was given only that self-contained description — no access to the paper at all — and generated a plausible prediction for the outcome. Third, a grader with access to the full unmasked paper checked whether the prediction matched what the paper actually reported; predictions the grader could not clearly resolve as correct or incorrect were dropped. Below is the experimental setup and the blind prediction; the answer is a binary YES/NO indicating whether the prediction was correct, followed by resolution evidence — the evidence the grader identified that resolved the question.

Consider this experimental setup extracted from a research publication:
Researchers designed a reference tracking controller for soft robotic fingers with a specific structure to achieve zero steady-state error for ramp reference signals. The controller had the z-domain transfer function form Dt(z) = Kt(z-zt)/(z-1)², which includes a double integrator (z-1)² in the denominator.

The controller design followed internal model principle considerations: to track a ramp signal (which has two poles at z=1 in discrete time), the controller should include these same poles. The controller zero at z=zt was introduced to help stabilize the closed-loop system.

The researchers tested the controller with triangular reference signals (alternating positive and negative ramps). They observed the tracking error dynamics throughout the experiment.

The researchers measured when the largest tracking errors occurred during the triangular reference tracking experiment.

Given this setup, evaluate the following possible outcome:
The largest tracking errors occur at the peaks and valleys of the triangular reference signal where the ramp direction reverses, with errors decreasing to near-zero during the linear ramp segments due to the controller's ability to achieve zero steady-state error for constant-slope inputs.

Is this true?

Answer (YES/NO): YES